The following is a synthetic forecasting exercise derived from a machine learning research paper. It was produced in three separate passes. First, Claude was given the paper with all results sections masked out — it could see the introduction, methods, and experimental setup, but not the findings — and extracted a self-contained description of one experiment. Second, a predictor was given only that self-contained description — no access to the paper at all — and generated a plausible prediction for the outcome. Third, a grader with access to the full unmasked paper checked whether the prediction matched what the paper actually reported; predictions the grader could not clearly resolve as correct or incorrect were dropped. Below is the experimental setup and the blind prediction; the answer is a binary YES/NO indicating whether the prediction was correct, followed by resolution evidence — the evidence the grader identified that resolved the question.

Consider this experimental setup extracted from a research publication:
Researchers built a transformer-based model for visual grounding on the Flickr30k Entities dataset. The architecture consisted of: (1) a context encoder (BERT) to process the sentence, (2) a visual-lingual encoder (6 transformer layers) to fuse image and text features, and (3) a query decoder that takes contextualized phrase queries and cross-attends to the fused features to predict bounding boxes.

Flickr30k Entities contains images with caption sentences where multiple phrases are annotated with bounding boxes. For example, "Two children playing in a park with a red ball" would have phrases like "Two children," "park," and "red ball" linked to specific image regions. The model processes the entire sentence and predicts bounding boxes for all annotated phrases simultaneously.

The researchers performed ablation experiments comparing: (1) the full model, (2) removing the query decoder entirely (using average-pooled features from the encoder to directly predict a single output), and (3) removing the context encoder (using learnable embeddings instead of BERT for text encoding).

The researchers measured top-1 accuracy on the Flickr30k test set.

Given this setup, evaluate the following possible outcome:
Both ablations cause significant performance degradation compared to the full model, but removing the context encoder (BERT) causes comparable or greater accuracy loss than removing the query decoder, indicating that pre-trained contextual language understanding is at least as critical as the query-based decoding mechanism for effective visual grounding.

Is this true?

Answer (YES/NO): NO